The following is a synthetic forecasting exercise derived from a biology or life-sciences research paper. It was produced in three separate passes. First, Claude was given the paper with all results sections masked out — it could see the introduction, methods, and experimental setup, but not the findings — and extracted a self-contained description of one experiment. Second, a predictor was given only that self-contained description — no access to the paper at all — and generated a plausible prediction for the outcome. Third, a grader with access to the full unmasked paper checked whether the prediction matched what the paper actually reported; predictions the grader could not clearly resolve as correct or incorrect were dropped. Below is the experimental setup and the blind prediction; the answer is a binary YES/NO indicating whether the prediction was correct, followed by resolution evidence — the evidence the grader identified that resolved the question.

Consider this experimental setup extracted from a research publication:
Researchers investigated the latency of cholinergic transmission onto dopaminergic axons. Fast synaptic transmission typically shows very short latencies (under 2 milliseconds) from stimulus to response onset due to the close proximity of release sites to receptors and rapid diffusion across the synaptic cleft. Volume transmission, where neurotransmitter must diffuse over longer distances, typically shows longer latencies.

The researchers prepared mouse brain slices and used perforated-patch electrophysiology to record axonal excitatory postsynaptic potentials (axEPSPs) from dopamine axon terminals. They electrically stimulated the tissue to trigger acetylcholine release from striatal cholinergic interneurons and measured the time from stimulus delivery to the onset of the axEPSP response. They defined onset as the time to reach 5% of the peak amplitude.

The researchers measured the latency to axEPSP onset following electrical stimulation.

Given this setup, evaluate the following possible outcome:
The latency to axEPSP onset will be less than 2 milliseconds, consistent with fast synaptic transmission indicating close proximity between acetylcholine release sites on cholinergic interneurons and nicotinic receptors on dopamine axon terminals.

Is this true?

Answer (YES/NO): NO